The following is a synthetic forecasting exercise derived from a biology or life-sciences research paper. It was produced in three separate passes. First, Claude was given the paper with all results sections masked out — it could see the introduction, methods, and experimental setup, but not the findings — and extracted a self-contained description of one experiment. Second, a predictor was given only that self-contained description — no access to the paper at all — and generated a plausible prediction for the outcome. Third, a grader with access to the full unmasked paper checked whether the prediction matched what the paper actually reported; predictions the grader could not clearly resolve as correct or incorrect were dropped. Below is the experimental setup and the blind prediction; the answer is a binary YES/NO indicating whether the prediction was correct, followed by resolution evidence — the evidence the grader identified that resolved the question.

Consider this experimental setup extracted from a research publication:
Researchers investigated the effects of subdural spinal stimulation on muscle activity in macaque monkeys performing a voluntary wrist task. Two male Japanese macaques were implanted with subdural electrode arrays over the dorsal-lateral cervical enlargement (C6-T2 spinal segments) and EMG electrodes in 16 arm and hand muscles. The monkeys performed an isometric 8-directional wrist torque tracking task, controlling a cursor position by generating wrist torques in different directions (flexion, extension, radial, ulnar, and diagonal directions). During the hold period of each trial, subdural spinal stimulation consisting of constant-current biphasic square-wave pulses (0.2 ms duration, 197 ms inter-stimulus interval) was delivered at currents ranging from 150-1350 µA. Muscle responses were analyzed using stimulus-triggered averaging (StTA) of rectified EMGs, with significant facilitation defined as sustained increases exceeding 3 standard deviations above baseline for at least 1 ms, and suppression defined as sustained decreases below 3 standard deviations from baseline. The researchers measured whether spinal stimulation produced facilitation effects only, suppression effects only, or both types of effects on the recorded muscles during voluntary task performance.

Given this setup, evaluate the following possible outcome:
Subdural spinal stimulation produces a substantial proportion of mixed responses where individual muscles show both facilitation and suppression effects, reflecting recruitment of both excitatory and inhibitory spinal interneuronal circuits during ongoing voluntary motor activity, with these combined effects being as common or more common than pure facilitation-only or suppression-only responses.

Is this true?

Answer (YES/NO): NO